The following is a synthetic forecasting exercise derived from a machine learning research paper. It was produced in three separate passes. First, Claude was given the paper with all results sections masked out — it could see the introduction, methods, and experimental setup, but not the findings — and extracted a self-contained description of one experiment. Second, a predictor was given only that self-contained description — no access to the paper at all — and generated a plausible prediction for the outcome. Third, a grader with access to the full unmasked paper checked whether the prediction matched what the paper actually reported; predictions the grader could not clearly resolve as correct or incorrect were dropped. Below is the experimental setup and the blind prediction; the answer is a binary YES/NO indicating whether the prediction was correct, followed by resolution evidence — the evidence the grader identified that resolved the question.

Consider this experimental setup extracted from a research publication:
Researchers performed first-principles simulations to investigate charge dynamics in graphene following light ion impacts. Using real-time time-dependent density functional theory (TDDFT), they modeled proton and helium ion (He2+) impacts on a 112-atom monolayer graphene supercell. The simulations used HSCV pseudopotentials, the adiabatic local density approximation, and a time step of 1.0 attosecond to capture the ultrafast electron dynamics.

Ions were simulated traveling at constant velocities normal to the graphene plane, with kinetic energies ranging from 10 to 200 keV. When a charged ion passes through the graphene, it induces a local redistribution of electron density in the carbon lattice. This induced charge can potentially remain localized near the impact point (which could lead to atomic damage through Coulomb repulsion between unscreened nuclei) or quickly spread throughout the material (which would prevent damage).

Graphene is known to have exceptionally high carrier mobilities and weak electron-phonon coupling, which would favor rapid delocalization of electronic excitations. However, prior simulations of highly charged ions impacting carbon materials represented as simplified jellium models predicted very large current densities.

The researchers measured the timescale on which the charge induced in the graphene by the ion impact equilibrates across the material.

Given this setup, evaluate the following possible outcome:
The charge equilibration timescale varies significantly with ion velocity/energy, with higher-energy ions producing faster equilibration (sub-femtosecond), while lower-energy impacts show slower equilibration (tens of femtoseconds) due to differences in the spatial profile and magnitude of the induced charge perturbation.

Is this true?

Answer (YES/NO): NO